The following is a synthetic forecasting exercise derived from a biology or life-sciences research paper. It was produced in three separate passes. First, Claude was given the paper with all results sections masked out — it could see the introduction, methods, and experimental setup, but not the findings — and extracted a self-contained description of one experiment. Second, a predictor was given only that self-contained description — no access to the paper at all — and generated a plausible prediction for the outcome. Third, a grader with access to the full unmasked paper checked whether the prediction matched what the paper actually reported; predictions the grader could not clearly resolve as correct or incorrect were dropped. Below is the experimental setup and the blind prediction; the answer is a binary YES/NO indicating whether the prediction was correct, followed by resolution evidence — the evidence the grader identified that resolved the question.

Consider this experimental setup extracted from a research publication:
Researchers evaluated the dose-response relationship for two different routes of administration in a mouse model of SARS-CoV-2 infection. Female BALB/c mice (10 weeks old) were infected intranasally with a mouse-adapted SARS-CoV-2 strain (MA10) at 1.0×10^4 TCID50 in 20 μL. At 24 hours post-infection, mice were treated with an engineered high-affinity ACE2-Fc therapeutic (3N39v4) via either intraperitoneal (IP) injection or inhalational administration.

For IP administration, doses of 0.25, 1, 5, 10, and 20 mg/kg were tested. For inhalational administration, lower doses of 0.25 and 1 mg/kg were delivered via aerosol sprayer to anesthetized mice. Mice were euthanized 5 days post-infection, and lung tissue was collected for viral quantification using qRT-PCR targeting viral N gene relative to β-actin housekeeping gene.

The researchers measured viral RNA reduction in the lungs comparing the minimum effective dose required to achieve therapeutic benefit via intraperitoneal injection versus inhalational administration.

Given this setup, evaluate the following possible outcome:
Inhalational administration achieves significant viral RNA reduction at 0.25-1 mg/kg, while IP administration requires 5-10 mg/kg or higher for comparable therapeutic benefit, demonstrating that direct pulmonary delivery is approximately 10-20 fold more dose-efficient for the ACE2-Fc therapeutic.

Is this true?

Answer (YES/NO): YES